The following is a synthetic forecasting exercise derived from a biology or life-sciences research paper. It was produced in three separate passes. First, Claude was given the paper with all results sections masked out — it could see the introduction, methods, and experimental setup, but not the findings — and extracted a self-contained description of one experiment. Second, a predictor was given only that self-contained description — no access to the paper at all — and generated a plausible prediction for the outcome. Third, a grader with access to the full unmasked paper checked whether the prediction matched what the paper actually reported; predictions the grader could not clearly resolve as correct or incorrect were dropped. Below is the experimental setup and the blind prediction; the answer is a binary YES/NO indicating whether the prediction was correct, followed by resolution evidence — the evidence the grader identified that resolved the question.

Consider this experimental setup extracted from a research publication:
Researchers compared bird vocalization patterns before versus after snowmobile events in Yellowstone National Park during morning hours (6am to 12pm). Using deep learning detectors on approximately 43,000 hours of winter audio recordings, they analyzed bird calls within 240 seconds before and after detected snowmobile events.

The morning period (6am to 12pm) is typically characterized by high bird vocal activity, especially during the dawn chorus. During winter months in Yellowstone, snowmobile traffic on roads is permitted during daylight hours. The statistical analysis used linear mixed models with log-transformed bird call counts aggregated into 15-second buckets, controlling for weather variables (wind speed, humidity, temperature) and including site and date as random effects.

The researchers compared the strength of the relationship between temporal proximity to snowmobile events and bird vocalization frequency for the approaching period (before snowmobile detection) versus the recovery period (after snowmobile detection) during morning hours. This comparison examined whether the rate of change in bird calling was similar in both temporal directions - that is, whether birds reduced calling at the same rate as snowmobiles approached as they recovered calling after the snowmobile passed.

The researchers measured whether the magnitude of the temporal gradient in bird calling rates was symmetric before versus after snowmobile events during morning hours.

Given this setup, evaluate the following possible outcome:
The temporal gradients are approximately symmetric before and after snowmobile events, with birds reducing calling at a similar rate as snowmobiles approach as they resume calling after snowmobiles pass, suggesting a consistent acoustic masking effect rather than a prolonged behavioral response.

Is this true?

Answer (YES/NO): YES